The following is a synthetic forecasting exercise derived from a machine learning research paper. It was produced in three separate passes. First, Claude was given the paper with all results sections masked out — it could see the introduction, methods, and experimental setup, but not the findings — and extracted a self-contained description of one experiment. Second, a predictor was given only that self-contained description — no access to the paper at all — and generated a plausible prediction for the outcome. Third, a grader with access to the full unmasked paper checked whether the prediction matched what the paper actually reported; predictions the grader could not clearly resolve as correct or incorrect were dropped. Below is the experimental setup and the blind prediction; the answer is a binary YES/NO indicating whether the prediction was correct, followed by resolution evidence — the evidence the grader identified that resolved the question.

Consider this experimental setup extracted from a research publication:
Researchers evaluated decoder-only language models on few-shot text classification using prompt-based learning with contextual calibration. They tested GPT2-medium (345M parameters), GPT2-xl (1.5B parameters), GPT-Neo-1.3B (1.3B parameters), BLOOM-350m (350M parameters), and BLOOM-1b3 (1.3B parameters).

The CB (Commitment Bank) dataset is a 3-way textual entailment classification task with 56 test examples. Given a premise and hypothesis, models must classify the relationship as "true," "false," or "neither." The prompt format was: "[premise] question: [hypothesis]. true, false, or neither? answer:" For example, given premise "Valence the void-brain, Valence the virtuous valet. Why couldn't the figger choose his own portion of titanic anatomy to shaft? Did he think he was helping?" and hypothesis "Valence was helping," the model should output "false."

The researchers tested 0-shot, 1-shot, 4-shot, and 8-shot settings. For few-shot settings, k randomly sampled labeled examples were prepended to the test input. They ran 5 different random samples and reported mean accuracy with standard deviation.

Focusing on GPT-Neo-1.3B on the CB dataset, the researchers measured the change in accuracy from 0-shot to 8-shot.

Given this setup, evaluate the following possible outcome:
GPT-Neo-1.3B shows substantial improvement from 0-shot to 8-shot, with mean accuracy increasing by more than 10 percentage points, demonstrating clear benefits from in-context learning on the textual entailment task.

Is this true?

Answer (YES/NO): NO